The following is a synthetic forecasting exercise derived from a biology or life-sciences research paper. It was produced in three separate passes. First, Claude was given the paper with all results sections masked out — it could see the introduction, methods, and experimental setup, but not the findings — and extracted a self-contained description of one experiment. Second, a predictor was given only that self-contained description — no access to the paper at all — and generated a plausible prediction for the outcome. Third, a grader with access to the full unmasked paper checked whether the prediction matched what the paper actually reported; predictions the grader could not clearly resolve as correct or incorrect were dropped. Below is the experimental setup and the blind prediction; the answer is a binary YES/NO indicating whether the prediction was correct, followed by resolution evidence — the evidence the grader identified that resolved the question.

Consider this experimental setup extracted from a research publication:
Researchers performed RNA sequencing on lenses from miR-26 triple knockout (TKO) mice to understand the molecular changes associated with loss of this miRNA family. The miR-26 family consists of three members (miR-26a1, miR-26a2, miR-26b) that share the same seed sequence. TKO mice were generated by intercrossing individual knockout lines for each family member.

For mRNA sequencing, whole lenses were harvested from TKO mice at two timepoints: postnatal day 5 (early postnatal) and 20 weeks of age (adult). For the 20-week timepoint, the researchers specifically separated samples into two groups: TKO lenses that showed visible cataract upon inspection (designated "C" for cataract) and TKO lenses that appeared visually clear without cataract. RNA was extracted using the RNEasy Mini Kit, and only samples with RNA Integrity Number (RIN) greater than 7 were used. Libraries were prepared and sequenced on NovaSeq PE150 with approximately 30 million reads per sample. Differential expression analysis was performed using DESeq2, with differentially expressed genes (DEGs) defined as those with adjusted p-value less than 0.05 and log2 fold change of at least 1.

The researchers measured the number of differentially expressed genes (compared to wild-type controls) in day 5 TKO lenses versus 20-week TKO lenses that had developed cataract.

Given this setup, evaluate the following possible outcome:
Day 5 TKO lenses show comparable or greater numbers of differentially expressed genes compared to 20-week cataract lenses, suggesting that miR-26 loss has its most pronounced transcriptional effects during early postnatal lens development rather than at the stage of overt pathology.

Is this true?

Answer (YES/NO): NO